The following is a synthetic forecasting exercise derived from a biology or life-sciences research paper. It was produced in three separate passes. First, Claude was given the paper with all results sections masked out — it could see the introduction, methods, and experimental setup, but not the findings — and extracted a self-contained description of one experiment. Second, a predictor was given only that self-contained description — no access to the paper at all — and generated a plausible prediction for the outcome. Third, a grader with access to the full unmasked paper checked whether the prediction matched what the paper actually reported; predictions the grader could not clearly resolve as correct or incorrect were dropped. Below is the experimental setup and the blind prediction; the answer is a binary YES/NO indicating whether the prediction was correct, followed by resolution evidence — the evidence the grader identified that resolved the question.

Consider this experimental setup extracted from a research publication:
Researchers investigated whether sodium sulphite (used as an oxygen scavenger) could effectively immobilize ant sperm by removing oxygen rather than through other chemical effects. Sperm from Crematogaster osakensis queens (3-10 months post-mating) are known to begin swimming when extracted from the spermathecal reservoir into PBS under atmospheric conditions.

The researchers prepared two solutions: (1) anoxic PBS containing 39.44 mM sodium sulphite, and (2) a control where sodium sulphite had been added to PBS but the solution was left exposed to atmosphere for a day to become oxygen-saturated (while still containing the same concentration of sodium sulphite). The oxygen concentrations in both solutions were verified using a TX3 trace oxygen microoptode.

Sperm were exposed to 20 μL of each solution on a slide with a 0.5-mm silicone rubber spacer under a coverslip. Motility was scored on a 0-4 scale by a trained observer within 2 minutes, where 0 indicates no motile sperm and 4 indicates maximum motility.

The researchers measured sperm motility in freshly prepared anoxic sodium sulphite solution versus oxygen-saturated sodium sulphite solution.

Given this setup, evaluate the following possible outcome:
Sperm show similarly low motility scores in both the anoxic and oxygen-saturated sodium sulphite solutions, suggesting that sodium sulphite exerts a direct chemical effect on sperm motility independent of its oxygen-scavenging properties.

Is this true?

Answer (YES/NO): NO